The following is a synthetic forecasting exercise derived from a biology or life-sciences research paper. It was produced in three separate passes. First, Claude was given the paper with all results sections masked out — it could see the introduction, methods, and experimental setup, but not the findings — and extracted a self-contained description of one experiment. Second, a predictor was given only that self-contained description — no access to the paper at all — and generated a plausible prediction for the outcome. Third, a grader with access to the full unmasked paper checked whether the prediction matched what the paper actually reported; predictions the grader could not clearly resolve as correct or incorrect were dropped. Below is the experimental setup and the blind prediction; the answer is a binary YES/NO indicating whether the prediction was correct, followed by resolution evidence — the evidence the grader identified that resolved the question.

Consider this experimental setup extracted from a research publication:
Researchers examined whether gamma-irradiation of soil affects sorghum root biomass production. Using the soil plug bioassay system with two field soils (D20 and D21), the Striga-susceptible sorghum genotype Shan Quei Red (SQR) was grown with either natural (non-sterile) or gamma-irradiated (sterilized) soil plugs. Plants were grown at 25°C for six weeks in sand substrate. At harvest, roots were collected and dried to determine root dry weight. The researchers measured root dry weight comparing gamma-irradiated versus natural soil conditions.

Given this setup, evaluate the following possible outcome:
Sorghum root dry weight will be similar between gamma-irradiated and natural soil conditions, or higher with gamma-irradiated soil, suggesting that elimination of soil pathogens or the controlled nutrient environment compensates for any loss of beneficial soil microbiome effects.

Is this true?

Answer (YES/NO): YES